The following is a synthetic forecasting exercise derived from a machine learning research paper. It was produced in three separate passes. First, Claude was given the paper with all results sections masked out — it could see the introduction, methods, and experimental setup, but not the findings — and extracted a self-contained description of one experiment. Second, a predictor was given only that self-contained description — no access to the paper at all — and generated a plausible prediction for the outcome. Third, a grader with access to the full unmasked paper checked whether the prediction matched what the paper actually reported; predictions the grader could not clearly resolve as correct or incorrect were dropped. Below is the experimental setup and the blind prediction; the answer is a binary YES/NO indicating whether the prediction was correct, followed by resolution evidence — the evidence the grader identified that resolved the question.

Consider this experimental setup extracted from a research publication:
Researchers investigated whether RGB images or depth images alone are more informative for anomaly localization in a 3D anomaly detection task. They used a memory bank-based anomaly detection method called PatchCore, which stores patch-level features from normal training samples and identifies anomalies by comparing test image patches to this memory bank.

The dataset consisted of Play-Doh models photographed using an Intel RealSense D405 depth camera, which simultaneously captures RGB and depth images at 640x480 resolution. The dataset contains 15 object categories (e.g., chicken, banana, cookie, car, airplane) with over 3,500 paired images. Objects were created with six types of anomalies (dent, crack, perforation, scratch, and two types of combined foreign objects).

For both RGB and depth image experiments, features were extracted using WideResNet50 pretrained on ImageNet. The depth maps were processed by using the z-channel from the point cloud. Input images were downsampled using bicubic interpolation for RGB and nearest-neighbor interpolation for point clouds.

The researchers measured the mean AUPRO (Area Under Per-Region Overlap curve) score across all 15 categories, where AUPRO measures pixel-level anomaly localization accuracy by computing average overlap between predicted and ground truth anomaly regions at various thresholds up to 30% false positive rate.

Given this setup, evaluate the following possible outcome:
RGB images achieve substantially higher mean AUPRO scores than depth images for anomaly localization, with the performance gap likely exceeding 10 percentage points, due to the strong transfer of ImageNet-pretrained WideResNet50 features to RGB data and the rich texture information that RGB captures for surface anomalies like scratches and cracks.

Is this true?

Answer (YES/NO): YES